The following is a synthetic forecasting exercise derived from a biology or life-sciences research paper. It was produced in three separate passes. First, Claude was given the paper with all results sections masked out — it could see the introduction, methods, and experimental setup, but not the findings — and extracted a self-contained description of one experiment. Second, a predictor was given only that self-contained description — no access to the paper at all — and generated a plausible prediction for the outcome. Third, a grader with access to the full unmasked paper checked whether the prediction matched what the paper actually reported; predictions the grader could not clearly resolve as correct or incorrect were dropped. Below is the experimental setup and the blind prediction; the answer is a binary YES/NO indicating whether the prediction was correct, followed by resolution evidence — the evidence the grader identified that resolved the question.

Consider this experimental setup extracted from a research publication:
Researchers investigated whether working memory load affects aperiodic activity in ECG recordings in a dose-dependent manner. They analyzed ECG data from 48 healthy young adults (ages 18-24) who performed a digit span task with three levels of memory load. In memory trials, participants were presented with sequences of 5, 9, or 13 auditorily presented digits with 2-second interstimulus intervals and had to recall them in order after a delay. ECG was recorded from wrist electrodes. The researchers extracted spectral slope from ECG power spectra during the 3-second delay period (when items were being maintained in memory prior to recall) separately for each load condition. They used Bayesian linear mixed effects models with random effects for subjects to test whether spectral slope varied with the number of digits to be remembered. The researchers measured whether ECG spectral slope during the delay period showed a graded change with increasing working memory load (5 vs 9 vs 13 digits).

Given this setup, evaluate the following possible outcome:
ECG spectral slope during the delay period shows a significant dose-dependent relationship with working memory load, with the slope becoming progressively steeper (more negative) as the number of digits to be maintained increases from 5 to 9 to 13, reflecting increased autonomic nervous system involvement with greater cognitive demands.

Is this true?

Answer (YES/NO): NO